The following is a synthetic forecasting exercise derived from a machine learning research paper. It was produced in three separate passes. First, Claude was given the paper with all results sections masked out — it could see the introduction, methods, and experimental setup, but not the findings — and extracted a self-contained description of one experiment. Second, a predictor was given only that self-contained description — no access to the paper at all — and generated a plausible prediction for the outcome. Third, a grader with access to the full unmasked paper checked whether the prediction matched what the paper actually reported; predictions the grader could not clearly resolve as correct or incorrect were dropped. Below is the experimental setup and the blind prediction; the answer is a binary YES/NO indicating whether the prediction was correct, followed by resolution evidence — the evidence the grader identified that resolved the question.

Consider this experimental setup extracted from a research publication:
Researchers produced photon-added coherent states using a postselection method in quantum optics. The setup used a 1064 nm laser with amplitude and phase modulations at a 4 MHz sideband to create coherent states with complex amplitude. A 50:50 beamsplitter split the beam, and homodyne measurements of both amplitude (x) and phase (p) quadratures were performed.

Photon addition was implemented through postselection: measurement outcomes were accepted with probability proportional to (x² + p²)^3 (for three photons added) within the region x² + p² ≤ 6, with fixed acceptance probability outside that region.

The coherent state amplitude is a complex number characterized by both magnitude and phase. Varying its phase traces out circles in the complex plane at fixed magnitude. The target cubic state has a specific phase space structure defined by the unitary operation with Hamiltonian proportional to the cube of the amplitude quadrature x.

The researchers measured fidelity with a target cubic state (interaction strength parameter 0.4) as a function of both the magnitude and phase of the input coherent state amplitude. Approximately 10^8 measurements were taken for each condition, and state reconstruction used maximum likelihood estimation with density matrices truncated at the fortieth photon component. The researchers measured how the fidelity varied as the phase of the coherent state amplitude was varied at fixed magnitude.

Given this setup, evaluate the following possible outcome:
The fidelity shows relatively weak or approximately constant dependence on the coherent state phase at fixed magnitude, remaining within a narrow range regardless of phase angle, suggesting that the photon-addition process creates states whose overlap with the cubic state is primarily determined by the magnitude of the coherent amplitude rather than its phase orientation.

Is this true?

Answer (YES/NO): YES